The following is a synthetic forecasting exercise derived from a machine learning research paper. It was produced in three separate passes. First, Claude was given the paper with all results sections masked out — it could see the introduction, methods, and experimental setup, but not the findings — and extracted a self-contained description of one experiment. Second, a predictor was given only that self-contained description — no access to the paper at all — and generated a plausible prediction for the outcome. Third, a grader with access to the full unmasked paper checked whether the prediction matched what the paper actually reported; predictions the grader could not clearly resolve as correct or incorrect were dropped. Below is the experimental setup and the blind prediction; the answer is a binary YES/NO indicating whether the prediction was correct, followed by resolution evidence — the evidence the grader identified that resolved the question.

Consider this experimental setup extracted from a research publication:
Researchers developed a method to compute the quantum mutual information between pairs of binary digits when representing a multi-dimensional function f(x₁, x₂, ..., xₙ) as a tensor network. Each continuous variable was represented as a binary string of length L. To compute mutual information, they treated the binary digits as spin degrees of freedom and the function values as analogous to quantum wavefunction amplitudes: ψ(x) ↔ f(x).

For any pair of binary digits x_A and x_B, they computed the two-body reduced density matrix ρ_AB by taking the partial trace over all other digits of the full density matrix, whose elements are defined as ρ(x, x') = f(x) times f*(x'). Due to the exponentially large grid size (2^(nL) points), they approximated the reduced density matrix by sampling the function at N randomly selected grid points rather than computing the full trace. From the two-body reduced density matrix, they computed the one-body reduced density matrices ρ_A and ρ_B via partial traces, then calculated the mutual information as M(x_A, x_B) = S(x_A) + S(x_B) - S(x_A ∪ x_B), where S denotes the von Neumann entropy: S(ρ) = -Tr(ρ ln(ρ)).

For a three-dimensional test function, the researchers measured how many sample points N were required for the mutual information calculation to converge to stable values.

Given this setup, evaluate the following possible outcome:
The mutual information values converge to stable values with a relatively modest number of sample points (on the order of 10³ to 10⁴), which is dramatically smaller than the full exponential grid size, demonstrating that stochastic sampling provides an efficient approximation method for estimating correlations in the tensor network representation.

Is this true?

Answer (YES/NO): YES